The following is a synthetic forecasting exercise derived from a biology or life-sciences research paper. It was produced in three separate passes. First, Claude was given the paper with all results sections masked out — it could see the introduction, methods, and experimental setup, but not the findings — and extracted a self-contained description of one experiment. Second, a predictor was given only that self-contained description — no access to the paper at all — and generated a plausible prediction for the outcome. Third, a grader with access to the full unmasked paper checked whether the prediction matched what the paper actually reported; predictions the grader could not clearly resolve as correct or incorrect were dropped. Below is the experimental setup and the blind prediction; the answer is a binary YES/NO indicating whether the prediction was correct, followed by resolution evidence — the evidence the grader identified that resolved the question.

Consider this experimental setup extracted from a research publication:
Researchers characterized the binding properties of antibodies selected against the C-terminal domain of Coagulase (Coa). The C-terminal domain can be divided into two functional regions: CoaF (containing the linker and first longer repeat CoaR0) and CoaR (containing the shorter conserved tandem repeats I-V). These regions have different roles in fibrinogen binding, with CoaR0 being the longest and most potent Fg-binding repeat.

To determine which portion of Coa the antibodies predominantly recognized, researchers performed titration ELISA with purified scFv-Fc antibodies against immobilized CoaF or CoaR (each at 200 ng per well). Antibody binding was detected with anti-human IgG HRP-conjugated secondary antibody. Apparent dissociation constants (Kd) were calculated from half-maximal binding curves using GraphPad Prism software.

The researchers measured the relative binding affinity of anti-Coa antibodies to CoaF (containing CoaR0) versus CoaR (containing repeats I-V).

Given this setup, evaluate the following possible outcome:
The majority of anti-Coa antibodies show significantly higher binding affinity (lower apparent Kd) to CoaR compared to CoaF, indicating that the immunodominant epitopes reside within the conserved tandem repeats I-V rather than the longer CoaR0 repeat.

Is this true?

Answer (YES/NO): NO